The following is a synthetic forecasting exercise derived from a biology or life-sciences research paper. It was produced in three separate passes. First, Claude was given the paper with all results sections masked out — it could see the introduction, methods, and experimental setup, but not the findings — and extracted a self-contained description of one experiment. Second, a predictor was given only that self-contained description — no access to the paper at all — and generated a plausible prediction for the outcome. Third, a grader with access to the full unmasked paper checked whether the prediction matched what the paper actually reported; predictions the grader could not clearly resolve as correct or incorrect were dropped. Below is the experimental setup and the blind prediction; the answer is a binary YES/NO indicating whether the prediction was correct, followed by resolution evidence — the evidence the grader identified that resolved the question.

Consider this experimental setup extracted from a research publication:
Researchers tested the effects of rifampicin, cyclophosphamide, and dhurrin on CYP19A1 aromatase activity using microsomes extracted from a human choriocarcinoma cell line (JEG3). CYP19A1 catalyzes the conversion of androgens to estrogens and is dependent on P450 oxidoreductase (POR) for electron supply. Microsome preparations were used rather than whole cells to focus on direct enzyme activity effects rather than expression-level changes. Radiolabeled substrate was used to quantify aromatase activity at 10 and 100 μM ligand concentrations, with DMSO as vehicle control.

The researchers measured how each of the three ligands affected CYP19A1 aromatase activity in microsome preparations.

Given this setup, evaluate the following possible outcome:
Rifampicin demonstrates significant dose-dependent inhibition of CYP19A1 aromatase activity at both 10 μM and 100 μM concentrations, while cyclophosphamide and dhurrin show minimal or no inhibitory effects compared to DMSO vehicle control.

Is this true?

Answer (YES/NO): NO